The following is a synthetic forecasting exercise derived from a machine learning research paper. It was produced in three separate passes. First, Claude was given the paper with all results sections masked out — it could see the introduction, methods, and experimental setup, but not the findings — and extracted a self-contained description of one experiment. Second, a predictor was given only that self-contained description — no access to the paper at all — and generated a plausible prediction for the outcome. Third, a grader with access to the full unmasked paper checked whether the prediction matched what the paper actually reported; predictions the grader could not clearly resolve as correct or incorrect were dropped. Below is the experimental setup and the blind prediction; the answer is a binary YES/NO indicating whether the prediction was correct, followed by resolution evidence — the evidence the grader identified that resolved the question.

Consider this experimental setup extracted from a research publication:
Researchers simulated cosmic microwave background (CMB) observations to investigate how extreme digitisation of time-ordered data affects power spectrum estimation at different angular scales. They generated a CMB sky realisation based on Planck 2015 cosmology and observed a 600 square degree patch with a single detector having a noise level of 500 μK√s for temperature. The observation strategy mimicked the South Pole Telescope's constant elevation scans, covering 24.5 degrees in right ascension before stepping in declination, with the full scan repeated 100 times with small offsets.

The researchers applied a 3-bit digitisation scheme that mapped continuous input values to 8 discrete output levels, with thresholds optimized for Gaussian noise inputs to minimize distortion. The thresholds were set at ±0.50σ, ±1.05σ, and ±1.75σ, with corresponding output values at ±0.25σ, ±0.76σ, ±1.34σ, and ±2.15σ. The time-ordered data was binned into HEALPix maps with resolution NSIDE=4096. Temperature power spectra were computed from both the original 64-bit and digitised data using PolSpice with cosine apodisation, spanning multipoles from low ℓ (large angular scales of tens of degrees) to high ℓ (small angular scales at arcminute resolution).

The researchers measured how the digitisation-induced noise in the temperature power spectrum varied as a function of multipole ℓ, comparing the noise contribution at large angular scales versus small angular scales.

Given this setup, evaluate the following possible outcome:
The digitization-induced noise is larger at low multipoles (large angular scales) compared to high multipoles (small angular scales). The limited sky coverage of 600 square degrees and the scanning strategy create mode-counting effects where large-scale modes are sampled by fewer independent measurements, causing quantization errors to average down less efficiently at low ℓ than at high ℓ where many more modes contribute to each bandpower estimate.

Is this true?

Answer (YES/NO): NO